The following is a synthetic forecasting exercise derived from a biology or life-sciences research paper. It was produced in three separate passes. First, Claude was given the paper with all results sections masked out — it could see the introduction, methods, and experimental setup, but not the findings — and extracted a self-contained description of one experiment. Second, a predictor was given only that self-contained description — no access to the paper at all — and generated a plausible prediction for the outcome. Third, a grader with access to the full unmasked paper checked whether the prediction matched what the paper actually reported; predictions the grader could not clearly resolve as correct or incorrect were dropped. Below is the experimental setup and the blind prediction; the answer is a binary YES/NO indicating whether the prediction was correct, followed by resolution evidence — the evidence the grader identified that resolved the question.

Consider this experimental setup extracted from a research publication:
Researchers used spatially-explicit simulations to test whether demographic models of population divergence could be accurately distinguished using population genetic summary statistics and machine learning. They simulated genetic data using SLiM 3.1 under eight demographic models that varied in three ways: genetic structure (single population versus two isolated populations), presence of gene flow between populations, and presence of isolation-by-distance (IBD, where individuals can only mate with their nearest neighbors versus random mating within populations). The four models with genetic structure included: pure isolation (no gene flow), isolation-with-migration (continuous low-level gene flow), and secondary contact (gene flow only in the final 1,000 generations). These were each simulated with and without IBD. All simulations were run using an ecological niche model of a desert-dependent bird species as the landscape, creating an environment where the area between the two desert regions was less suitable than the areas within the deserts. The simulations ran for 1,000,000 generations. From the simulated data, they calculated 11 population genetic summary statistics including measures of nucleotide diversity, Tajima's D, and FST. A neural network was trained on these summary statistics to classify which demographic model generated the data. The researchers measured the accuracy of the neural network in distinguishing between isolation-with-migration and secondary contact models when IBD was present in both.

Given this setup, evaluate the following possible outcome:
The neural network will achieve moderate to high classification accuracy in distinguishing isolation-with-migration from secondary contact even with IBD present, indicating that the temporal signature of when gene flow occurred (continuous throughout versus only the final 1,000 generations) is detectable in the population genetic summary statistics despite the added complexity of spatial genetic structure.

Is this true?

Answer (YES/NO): YES